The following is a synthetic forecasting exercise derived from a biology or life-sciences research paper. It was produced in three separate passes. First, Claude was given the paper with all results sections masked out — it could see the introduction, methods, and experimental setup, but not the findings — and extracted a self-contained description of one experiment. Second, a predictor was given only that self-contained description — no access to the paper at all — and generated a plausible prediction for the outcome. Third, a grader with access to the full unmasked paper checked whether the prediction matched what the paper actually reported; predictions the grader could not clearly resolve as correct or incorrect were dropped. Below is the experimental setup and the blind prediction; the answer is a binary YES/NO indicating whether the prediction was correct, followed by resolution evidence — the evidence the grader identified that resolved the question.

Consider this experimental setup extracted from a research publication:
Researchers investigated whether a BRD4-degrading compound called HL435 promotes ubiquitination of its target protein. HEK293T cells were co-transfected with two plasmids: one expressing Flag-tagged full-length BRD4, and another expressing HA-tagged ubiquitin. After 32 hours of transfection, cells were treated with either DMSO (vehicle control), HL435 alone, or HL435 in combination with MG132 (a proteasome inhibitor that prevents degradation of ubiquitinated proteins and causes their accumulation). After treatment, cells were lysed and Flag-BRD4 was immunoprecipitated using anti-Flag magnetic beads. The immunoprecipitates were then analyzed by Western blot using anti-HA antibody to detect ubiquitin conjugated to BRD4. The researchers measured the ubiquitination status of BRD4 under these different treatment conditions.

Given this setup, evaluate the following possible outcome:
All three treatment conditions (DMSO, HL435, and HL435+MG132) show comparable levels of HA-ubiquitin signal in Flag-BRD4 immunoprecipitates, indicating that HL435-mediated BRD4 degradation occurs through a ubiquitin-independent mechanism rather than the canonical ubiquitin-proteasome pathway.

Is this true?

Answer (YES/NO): NO